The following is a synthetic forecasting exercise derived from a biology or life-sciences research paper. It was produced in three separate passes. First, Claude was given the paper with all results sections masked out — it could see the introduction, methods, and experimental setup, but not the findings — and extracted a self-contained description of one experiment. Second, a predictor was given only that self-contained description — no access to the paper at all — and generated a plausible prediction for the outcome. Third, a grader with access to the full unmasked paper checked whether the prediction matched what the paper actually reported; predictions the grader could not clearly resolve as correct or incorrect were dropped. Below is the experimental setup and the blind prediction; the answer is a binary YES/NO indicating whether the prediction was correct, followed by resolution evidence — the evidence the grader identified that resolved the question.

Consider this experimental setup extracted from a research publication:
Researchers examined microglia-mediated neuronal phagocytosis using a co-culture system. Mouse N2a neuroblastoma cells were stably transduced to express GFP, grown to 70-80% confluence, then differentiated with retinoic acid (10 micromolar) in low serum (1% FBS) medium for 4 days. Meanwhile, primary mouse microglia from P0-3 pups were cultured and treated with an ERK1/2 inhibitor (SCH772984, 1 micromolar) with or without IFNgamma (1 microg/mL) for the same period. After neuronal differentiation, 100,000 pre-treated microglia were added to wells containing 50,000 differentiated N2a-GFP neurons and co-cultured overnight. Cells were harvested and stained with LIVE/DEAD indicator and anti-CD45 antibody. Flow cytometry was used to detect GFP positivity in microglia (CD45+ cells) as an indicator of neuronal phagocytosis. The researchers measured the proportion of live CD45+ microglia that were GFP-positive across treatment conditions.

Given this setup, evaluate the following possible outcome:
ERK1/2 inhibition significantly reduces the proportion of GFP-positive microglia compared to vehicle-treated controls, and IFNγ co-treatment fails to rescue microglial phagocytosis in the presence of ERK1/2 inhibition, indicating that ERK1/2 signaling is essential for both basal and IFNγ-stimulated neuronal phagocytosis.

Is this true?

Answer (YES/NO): YES